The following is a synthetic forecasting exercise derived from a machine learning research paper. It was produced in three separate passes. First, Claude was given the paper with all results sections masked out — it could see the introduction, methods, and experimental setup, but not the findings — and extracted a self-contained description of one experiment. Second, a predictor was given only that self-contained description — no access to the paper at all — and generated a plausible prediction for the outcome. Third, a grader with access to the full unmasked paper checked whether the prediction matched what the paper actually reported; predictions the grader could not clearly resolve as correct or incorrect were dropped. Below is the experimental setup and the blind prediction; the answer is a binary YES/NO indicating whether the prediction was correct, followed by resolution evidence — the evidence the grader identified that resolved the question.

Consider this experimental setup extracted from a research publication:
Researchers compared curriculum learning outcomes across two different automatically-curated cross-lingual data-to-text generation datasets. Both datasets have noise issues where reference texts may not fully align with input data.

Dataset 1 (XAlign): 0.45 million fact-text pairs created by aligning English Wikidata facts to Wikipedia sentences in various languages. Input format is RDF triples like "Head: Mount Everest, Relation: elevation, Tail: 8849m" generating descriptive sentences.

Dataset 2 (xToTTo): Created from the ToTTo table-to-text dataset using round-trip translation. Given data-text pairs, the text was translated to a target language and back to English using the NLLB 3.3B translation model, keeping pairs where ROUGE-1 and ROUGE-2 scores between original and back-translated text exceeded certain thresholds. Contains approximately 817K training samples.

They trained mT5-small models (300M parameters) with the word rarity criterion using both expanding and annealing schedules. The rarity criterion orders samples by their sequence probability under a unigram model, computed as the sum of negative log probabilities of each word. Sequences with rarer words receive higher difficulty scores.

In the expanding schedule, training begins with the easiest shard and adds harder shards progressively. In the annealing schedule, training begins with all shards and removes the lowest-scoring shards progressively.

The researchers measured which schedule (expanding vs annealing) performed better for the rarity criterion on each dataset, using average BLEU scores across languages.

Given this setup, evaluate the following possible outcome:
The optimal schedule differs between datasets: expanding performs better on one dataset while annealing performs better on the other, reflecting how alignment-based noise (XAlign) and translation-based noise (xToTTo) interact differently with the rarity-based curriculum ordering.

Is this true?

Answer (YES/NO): NO